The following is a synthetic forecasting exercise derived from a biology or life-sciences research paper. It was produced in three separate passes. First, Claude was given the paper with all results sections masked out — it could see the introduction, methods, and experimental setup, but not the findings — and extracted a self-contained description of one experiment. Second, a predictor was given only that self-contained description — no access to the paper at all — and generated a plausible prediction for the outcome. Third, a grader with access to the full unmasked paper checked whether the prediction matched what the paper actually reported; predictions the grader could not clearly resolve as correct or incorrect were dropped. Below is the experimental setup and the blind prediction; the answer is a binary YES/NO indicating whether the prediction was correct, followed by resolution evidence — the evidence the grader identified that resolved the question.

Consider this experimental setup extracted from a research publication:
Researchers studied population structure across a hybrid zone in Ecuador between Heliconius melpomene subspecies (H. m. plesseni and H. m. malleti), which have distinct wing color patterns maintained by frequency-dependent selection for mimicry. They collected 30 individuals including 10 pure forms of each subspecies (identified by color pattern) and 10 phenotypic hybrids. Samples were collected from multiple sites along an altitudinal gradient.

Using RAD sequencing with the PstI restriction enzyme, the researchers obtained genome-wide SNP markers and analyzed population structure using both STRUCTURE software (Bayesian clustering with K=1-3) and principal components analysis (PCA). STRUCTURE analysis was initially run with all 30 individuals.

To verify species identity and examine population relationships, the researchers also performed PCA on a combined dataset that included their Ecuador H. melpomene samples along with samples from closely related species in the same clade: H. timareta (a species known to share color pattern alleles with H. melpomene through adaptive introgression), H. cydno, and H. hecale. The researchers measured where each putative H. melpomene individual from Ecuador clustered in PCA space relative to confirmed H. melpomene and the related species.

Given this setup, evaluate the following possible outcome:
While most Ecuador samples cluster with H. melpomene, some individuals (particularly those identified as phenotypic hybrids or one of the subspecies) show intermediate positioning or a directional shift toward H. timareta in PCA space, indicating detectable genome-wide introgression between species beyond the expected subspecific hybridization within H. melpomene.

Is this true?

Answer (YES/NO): NO